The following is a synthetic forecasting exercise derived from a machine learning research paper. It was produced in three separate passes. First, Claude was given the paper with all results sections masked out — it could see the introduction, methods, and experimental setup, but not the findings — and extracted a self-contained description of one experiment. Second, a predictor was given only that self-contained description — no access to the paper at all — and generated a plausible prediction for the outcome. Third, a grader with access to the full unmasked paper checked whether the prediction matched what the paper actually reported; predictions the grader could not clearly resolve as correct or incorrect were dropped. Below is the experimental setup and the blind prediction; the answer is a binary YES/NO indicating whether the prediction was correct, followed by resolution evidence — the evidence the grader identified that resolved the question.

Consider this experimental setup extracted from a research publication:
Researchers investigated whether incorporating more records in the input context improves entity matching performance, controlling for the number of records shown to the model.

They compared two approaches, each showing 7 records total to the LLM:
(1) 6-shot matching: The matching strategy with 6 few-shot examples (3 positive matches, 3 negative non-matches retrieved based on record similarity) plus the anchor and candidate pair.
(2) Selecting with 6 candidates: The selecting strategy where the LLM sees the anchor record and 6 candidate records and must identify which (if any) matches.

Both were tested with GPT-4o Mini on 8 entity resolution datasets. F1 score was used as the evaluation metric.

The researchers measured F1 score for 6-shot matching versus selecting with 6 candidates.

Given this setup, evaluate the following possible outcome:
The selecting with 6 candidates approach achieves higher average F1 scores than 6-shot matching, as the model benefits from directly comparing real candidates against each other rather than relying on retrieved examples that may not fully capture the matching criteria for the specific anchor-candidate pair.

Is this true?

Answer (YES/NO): YES